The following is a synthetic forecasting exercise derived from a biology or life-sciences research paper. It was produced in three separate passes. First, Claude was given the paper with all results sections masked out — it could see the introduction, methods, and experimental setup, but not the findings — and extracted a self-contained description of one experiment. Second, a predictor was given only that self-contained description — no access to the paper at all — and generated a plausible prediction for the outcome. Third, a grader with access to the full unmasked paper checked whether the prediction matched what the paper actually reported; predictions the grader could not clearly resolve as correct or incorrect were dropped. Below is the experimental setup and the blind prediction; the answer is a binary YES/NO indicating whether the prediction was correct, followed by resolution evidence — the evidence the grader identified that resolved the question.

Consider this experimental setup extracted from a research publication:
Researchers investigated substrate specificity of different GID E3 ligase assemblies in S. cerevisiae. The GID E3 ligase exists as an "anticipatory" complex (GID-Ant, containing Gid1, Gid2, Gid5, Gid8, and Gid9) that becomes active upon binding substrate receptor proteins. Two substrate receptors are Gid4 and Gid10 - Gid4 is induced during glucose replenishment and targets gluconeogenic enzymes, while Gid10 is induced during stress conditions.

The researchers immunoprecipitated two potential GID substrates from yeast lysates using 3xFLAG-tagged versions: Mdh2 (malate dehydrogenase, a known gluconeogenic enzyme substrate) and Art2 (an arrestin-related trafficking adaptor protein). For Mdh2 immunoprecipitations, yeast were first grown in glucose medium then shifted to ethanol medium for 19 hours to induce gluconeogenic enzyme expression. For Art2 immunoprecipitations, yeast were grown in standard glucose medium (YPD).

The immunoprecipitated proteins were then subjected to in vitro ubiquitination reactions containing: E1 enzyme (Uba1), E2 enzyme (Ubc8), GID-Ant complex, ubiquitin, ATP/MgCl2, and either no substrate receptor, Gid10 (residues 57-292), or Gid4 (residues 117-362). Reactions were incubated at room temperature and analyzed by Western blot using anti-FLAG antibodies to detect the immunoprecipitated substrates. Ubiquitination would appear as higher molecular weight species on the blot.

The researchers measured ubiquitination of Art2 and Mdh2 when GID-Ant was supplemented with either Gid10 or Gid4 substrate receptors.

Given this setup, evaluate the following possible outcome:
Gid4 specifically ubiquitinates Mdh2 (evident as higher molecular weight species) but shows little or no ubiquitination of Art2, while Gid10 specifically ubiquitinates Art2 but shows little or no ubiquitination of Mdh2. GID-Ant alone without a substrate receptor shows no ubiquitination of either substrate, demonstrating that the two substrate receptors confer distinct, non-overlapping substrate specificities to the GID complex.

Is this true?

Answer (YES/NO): YES